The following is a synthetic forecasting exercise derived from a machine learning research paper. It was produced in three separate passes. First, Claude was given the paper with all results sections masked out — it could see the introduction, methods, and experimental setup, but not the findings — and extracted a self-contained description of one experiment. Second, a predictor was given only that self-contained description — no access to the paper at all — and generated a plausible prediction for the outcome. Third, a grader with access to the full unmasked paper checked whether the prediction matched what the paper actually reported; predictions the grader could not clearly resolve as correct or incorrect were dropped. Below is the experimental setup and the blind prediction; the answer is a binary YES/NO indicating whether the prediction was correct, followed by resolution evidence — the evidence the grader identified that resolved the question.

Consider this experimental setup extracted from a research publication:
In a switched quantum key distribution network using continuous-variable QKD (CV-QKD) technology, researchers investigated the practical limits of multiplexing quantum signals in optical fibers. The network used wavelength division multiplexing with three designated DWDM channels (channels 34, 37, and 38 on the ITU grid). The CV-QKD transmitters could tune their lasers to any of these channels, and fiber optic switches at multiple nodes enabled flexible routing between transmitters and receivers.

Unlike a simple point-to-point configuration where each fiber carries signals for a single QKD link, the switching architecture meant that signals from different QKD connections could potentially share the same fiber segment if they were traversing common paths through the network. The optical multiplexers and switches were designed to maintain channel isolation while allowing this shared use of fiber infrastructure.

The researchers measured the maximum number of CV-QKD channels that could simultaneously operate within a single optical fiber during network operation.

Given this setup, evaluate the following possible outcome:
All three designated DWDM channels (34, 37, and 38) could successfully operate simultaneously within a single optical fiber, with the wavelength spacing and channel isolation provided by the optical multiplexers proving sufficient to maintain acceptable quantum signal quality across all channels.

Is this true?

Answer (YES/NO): NO